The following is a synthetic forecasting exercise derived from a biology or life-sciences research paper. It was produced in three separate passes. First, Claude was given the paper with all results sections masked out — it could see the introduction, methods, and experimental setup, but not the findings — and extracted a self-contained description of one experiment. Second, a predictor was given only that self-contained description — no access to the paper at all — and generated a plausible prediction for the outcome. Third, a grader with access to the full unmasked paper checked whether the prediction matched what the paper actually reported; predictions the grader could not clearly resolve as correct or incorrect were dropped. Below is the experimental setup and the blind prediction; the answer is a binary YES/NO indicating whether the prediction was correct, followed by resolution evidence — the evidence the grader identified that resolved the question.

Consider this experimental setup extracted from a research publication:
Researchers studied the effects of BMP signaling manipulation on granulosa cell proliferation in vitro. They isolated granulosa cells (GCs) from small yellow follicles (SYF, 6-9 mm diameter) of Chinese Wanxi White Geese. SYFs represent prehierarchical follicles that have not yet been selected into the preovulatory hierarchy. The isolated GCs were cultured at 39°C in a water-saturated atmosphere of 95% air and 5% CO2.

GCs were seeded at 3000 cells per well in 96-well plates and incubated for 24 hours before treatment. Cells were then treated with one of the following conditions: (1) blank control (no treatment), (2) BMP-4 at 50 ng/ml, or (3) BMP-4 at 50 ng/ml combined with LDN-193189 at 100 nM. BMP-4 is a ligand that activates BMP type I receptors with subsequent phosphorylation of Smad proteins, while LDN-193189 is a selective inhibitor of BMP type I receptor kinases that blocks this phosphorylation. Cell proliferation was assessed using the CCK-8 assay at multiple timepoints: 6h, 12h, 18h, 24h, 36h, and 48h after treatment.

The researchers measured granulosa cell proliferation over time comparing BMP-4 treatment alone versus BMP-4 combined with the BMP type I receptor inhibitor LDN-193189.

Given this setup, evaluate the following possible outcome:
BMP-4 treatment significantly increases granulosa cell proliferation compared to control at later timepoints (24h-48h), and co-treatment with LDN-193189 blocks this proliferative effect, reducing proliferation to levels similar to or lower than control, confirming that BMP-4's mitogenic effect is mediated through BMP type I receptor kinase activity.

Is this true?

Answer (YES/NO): NO